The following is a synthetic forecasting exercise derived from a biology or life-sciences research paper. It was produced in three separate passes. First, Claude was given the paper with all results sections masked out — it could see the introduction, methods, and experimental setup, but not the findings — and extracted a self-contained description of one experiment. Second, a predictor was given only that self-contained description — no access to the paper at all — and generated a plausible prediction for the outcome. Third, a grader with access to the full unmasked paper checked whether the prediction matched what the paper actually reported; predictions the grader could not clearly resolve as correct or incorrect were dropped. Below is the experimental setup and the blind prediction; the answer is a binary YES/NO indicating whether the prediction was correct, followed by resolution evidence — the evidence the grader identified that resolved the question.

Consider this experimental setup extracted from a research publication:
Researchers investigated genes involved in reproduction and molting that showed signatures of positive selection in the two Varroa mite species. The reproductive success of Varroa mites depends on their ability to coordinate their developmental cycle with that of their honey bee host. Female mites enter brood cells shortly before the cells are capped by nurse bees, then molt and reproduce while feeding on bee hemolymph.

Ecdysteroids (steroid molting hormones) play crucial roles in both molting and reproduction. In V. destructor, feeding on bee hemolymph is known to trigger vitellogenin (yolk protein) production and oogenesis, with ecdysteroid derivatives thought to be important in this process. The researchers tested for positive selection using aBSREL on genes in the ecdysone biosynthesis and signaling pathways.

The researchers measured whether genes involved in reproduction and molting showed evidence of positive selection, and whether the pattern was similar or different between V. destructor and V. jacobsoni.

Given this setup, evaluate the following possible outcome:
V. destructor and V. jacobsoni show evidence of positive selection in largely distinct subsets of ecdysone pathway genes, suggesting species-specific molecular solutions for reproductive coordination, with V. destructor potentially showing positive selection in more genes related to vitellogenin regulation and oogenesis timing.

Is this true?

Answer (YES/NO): NO